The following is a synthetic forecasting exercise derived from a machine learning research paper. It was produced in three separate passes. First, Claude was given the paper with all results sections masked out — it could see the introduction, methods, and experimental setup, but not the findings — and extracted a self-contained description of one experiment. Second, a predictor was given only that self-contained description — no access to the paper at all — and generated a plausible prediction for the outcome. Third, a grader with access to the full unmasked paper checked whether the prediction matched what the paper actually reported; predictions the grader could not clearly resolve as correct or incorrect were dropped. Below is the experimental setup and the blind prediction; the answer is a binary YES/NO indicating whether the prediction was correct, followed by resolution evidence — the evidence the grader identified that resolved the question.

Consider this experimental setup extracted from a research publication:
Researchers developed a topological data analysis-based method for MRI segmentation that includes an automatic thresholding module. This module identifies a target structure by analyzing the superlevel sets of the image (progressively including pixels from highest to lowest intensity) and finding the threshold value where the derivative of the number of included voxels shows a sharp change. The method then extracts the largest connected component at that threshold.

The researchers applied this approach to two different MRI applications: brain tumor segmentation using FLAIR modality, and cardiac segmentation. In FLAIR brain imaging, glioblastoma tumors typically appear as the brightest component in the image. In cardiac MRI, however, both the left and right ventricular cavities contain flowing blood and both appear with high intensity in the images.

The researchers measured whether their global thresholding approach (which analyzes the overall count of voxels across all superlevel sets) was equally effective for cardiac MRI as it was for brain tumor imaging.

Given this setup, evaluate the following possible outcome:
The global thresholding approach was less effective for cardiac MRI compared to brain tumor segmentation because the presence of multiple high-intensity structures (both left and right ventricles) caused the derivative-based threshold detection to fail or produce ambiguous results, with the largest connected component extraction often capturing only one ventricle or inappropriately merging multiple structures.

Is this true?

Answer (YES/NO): NO